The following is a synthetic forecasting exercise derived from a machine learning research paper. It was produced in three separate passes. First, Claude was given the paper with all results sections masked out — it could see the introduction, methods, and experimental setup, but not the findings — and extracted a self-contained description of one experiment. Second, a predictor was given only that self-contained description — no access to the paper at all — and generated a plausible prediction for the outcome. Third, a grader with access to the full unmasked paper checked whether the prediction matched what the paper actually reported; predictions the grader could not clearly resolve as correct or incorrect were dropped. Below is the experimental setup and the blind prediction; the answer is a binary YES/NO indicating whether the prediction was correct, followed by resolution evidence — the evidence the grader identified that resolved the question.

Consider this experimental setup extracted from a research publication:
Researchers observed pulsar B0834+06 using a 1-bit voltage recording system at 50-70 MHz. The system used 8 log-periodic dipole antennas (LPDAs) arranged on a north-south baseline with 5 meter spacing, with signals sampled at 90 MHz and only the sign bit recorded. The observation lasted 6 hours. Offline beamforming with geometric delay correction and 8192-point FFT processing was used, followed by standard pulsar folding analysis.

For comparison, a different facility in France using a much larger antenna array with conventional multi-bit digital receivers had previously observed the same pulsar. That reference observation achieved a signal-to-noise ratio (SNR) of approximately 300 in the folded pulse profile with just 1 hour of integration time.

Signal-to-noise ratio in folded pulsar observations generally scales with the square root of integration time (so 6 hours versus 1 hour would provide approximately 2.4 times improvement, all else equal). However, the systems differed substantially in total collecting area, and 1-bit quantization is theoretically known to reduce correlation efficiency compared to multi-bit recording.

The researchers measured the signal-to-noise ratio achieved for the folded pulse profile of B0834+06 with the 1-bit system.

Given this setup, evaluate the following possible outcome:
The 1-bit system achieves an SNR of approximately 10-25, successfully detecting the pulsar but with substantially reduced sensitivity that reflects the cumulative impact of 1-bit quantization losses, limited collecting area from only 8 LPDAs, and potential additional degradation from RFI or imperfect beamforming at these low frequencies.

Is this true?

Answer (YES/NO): NO